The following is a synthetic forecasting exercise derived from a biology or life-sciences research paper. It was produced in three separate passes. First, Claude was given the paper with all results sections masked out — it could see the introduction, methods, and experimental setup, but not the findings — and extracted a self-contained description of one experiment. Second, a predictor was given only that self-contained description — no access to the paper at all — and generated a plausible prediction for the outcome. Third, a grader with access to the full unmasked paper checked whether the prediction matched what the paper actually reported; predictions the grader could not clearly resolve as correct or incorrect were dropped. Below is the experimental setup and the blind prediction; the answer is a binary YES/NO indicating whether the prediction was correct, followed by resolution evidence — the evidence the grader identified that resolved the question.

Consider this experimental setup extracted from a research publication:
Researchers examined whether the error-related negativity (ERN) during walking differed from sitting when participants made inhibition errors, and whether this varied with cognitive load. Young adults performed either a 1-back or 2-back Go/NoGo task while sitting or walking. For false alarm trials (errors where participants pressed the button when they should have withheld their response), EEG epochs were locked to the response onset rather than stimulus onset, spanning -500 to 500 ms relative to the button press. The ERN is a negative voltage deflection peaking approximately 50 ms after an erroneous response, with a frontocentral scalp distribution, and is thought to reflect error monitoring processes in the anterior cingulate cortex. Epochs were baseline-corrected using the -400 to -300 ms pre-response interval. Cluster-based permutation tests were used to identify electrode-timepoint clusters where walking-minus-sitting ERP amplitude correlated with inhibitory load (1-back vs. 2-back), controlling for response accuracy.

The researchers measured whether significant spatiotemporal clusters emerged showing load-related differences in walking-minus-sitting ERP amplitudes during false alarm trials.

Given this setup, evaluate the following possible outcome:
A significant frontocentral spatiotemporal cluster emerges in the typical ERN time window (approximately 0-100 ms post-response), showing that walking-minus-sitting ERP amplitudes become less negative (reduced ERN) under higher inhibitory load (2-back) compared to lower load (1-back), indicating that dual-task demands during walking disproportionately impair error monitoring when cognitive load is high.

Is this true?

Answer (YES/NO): NO